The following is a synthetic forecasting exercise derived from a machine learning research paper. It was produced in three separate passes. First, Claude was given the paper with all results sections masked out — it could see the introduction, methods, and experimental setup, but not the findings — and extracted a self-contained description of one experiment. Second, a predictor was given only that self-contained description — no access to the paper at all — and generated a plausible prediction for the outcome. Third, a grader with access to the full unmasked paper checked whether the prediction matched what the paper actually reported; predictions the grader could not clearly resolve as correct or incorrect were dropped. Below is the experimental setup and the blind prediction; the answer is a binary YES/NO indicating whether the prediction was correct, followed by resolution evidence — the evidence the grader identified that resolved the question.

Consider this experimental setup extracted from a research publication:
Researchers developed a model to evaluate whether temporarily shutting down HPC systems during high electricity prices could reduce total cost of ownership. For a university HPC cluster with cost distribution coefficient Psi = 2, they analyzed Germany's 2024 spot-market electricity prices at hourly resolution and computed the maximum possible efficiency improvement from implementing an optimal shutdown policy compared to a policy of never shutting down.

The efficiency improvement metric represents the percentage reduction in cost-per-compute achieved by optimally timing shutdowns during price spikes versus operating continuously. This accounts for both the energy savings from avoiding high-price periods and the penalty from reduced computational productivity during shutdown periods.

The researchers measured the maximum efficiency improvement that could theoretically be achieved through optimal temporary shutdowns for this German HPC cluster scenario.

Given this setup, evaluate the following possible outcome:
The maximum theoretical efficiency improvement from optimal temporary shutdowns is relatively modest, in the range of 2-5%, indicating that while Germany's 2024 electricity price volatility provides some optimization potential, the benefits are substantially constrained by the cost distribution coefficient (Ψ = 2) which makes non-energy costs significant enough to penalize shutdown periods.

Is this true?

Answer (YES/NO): NO